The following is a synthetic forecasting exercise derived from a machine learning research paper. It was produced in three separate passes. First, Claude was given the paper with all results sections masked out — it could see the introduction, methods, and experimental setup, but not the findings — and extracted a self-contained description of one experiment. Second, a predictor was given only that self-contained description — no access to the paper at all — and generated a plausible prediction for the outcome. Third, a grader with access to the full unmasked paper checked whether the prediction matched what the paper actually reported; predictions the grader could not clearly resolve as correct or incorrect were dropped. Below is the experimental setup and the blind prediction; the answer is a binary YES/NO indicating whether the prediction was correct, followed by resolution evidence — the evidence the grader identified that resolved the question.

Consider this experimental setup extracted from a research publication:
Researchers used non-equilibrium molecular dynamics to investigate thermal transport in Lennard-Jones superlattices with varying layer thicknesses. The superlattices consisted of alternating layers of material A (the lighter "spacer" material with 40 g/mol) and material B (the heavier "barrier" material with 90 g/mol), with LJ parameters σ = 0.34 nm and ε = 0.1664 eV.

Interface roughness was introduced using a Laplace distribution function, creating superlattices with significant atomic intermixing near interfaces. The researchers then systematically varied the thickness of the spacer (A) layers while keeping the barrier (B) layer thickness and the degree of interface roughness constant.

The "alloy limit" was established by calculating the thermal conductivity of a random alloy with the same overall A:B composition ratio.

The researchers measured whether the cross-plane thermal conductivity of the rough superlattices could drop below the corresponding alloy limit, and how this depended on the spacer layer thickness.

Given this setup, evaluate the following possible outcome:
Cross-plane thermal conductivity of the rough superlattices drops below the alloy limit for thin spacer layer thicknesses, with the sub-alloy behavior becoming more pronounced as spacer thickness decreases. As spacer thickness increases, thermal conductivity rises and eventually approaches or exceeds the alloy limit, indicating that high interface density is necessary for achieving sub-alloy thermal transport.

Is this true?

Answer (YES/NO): NO